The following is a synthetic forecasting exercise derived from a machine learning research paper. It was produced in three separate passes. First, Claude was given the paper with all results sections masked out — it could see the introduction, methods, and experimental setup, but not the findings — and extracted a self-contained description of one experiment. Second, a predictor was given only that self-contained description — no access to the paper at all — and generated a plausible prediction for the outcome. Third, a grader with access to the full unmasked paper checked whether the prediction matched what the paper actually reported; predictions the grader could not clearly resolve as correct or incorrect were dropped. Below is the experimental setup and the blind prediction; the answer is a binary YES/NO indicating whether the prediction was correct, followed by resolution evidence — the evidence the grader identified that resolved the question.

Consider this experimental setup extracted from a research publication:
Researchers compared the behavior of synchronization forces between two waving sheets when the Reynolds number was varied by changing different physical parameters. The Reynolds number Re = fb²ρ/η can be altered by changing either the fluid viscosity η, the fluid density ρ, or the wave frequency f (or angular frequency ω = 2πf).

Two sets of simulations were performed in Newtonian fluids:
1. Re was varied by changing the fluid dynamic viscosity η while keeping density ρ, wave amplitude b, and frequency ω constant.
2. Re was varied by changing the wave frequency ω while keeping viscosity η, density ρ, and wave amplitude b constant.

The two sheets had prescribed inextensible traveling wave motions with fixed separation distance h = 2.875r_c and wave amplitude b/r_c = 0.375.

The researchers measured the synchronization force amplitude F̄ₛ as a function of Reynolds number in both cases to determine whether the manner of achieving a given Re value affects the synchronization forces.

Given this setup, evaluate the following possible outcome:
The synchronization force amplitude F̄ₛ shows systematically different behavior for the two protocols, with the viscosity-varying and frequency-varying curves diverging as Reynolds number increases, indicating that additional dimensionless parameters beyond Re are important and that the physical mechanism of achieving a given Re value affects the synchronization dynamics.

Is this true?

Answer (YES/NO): YES